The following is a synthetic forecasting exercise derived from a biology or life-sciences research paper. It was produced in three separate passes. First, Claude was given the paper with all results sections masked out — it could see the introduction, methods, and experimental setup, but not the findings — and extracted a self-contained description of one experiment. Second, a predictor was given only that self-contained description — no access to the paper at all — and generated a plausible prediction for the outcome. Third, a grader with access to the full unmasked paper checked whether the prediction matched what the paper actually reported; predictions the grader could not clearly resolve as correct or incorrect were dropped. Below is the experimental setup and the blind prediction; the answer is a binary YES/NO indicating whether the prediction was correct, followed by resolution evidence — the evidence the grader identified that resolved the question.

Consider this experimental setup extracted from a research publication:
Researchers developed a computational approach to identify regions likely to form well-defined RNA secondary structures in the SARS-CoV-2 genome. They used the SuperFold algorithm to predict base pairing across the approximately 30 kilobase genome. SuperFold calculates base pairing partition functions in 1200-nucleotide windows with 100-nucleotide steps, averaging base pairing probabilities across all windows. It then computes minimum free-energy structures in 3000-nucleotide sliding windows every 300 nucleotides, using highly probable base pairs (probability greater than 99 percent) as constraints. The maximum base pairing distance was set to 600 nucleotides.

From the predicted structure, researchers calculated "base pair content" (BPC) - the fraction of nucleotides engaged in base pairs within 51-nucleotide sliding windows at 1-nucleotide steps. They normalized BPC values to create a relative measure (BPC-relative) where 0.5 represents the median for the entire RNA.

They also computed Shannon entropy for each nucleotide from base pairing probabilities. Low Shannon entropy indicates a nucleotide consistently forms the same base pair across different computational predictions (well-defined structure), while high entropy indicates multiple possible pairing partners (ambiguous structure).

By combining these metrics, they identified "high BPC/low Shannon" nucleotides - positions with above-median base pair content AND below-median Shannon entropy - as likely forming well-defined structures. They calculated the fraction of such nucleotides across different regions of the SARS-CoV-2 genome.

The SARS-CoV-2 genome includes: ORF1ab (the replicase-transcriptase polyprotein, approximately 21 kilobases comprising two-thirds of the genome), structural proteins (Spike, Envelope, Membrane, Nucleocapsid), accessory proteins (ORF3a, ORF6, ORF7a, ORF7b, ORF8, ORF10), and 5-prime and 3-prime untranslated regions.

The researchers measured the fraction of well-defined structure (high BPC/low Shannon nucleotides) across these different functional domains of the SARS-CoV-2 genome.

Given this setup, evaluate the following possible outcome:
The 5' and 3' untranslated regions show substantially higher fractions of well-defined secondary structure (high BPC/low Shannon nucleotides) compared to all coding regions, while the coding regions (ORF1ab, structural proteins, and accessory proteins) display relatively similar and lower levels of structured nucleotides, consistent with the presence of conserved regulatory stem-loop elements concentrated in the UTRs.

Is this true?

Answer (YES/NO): NO